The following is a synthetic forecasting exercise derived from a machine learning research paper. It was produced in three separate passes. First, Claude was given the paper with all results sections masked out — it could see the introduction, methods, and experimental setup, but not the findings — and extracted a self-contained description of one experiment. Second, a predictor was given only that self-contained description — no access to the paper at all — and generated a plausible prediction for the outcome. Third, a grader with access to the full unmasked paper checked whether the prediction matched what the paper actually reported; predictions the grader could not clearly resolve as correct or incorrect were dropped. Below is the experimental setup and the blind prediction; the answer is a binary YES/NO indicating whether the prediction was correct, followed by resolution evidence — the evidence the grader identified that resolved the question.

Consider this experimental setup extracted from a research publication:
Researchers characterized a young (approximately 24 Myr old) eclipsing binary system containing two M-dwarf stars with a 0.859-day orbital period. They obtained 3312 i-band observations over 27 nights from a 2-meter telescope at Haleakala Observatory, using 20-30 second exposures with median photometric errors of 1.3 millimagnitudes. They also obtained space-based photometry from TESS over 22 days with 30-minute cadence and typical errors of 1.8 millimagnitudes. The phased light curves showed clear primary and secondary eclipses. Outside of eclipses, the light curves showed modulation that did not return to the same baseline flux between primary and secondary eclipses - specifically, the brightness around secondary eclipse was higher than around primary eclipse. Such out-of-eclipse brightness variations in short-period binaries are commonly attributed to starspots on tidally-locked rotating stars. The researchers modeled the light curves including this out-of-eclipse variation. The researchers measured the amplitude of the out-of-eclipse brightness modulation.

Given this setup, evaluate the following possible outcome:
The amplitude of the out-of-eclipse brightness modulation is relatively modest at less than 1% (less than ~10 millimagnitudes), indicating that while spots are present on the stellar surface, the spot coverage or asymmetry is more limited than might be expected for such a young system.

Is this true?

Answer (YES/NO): NO